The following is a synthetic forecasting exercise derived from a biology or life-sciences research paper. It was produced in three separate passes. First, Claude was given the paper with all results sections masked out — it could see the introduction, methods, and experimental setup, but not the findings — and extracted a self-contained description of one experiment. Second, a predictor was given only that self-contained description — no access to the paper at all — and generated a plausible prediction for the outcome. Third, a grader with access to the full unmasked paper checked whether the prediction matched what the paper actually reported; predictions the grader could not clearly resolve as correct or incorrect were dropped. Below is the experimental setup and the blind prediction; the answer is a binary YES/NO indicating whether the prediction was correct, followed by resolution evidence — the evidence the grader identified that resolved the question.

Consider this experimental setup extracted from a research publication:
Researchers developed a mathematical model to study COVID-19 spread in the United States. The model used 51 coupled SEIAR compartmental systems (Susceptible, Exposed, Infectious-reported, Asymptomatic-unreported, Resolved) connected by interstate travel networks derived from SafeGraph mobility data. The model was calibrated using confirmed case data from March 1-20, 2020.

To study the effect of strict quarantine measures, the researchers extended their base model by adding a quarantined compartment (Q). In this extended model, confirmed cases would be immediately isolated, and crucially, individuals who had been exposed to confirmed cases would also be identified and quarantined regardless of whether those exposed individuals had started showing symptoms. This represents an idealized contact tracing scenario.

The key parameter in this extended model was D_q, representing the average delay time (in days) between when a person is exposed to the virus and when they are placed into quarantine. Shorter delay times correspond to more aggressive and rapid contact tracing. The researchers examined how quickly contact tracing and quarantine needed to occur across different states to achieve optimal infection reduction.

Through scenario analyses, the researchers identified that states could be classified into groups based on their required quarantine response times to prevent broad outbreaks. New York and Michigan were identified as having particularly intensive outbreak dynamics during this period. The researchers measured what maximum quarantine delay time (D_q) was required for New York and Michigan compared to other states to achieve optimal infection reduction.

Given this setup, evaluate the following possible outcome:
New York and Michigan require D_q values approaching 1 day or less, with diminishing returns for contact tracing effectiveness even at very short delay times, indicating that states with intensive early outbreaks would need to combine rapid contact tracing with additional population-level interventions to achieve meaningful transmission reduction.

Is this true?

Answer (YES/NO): NO